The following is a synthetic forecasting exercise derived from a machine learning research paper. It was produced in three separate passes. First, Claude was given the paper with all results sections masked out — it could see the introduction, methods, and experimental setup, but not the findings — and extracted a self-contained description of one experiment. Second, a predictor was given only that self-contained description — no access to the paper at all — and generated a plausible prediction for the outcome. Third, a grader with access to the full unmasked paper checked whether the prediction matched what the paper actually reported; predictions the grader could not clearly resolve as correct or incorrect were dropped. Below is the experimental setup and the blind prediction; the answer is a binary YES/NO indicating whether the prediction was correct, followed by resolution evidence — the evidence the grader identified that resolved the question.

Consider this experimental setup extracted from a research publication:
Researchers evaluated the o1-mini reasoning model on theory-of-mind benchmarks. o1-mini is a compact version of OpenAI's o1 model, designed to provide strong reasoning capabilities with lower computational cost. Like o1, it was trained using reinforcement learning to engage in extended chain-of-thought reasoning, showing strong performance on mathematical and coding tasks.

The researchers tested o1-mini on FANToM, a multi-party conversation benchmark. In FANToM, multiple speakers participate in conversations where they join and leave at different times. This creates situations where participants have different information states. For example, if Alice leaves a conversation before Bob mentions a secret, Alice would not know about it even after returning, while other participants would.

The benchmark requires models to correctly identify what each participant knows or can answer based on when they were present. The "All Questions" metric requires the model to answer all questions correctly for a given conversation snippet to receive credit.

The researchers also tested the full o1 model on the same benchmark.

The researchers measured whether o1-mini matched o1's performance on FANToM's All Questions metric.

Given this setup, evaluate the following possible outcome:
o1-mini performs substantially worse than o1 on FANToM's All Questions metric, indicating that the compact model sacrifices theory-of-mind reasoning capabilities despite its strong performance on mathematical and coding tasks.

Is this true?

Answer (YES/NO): NO